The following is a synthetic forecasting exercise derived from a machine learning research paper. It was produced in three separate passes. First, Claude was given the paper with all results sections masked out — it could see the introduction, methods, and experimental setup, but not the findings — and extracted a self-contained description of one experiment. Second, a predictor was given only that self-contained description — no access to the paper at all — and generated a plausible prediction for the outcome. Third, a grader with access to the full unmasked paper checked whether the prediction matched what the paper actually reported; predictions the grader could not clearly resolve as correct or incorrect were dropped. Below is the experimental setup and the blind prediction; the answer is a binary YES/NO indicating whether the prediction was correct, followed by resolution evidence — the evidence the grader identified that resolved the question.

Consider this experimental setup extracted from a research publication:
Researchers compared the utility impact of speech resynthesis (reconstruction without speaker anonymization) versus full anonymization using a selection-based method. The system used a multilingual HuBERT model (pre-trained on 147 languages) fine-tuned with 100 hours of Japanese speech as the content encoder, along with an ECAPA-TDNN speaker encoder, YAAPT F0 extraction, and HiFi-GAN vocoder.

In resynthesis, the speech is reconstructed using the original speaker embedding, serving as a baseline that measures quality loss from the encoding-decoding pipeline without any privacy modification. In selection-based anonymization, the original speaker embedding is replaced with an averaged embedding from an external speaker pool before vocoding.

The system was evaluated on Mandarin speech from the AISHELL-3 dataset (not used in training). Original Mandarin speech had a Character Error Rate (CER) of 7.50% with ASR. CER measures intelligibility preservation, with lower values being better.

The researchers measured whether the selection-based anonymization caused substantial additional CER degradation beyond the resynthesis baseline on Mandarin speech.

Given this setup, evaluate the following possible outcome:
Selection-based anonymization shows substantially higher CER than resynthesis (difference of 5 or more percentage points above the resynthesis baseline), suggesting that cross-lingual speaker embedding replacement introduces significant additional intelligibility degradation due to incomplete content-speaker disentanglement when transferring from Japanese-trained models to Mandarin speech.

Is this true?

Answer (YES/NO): NO